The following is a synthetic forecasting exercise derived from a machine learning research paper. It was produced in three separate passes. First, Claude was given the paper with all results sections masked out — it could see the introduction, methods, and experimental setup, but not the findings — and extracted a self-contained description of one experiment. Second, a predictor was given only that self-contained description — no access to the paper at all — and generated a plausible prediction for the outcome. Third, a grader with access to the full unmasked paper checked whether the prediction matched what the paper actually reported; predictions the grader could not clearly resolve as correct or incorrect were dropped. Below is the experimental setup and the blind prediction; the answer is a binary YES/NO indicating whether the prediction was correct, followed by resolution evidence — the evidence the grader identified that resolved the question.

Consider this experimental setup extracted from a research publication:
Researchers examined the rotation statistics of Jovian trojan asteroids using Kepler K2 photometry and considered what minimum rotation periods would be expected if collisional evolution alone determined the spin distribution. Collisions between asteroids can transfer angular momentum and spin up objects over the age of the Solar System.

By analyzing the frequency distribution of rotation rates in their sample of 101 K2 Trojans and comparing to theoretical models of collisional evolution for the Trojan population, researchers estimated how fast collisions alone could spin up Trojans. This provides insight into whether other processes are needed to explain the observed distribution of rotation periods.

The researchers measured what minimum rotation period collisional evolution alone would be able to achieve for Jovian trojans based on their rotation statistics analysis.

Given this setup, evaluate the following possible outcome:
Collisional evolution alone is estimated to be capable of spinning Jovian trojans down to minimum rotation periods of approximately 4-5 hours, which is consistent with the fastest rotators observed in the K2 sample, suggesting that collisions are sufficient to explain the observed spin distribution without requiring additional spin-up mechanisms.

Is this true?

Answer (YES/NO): NO